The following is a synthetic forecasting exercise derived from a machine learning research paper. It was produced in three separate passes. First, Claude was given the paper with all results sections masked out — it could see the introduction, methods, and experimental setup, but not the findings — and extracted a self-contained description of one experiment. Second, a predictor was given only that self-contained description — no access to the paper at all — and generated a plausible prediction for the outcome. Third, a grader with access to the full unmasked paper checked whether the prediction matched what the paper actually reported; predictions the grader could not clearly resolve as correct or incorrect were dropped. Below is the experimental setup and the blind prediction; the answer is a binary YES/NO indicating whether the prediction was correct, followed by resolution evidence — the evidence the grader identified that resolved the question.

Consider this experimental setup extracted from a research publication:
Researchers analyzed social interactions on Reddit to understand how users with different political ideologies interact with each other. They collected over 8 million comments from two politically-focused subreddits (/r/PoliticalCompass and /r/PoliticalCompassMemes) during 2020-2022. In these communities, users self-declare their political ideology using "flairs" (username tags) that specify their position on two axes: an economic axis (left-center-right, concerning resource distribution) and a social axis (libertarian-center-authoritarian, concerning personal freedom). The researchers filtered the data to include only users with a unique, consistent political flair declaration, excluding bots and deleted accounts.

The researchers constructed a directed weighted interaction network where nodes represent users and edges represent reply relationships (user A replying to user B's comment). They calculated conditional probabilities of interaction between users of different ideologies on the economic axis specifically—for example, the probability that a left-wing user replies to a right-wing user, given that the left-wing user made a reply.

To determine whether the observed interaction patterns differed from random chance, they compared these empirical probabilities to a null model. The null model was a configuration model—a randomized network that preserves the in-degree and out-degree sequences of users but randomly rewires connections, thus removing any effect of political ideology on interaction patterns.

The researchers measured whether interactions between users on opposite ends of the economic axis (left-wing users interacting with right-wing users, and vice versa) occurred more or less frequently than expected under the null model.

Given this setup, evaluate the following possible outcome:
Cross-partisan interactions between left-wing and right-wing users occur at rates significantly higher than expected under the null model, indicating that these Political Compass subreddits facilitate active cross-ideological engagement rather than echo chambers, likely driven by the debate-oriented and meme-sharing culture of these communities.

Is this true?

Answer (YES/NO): YES